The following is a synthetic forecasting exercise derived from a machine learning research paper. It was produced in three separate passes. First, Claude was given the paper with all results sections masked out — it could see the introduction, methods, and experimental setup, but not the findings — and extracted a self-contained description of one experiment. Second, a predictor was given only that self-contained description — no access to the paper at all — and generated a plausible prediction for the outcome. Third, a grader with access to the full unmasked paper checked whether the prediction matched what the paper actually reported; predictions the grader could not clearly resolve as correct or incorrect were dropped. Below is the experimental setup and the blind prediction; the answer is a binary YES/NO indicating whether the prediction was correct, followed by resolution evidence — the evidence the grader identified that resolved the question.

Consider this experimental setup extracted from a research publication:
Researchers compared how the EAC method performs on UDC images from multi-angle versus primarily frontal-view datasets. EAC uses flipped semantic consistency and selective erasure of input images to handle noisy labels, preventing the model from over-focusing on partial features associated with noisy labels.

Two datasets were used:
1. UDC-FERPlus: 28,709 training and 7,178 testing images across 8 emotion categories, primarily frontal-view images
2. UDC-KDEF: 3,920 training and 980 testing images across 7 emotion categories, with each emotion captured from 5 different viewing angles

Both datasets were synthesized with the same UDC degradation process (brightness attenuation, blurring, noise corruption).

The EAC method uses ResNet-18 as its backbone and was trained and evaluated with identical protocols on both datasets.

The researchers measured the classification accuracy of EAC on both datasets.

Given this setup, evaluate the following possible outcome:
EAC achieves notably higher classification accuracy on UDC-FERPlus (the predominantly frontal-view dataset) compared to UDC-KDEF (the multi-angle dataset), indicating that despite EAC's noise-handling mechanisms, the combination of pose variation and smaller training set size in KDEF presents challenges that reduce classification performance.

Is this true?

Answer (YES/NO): YES